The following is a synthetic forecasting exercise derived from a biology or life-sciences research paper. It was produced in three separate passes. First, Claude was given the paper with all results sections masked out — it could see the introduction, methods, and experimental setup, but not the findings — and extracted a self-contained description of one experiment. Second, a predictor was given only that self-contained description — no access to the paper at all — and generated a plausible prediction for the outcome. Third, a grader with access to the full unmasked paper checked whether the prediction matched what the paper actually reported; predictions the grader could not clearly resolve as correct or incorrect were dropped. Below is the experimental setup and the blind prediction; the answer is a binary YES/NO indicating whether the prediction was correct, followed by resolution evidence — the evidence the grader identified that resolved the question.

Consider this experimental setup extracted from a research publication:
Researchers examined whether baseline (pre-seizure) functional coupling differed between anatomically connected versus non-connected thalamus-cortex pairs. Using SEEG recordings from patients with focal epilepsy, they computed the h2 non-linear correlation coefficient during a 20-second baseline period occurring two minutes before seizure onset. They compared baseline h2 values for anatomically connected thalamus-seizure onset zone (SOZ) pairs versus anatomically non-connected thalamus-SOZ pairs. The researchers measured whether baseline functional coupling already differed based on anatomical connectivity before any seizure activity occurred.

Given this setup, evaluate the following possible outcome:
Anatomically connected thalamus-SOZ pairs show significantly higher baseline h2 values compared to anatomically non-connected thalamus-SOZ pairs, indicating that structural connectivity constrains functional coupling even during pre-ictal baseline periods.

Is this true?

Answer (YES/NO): NO